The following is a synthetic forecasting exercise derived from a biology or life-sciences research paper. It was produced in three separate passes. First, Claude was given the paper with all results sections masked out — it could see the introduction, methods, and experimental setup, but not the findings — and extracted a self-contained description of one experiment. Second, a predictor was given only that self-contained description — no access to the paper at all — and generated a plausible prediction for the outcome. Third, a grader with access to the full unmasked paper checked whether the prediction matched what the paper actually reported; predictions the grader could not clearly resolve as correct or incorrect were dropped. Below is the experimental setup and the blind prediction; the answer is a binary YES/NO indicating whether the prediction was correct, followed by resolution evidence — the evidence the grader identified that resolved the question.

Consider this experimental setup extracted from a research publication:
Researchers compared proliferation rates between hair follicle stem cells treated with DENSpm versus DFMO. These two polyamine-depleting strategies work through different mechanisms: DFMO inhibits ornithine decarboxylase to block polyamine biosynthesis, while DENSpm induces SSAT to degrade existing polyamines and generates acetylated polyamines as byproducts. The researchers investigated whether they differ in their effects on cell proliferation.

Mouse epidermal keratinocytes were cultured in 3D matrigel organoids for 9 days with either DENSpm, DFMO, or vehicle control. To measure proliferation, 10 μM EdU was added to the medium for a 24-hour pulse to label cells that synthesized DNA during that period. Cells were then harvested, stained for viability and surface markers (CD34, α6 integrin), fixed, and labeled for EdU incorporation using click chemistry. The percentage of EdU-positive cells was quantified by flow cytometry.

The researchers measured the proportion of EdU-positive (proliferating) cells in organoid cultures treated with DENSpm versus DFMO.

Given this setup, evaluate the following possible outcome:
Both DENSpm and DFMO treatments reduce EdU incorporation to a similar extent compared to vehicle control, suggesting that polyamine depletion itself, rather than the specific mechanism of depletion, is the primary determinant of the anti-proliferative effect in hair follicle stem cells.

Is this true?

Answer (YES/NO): NO